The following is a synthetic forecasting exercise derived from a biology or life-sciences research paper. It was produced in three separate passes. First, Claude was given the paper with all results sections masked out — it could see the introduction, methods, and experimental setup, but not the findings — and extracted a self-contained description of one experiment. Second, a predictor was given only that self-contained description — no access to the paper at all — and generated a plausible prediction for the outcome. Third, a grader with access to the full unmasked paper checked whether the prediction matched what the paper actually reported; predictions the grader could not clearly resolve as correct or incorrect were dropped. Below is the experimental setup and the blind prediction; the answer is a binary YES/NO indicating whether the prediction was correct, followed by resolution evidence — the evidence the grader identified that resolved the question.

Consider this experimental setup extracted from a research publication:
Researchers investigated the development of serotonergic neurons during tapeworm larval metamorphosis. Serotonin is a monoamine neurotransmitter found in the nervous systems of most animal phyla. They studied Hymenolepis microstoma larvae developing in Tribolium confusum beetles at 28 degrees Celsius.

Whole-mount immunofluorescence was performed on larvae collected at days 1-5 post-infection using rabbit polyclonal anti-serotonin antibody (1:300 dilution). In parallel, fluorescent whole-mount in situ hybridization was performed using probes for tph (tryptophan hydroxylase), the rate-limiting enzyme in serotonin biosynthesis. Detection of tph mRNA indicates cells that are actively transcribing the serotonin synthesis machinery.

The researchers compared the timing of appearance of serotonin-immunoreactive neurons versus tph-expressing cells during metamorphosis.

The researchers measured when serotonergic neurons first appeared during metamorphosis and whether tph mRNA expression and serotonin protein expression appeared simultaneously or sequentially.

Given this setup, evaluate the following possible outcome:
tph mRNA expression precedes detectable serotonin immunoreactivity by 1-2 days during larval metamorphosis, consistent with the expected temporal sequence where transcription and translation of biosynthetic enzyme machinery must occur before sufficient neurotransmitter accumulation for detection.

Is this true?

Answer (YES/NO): YES